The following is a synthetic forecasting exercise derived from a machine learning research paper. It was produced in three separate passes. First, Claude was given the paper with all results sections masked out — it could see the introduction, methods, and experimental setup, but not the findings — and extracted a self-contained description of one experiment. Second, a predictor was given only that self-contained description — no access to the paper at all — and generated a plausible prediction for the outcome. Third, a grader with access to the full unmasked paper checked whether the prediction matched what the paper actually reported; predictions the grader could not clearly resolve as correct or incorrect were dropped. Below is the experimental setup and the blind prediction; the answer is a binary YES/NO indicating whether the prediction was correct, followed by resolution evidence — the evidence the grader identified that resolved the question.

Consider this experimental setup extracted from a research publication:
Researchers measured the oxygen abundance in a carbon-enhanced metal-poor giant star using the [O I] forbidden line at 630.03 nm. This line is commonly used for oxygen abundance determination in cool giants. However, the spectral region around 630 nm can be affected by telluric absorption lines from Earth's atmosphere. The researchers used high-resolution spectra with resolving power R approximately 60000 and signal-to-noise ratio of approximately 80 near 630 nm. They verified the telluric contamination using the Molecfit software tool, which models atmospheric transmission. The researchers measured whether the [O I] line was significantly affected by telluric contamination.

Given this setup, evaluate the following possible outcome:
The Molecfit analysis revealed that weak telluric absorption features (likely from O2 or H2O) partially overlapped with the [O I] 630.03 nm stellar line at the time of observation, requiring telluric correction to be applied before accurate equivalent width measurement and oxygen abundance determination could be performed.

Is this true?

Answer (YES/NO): NO